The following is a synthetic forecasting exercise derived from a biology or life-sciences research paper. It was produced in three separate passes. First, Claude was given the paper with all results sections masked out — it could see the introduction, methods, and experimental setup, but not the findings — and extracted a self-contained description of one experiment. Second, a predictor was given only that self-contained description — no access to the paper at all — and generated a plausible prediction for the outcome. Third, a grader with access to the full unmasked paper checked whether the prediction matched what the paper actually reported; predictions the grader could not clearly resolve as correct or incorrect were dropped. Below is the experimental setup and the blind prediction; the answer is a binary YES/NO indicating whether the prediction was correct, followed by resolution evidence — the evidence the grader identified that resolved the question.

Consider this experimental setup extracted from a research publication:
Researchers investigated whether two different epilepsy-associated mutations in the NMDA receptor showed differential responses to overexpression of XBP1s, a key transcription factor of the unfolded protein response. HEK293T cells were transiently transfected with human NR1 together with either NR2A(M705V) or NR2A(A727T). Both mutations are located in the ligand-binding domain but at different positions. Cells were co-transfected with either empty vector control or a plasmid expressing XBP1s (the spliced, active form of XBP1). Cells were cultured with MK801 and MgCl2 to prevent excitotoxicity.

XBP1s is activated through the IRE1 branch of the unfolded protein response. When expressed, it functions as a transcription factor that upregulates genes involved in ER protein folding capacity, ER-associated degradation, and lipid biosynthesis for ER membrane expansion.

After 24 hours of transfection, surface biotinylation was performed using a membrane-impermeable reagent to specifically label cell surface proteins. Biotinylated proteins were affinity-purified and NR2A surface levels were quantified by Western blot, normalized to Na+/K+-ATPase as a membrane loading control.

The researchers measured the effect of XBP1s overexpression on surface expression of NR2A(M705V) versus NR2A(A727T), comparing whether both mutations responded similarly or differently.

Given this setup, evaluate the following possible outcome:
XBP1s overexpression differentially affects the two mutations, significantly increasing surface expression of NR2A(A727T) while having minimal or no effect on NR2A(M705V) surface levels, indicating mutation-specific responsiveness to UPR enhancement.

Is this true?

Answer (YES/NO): NO